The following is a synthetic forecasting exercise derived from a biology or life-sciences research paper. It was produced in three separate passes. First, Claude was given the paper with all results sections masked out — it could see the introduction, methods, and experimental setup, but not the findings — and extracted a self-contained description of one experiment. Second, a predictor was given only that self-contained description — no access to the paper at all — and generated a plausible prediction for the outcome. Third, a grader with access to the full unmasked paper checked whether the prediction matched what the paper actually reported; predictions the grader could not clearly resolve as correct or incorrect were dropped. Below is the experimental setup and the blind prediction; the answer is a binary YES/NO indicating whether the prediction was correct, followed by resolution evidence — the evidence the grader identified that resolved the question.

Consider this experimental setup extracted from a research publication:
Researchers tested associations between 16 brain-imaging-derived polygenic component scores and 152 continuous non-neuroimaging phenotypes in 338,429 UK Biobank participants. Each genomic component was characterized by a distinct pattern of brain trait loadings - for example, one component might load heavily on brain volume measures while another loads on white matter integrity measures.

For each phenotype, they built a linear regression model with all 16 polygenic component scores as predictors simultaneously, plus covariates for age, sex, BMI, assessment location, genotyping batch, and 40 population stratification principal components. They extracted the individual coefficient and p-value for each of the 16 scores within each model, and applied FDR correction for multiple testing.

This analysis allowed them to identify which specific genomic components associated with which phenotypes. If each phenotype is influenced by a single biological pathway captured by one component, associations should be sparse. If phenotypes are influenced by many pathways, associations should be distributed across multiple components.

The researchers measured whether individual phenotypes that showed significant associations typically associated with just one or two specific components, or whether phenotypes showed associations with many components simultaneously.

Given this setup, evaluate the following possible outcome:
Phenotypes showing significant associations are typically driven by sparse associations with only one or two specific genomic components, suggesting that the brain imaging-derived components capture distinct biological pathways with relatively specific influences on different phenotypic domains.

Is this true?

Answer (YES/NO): NO